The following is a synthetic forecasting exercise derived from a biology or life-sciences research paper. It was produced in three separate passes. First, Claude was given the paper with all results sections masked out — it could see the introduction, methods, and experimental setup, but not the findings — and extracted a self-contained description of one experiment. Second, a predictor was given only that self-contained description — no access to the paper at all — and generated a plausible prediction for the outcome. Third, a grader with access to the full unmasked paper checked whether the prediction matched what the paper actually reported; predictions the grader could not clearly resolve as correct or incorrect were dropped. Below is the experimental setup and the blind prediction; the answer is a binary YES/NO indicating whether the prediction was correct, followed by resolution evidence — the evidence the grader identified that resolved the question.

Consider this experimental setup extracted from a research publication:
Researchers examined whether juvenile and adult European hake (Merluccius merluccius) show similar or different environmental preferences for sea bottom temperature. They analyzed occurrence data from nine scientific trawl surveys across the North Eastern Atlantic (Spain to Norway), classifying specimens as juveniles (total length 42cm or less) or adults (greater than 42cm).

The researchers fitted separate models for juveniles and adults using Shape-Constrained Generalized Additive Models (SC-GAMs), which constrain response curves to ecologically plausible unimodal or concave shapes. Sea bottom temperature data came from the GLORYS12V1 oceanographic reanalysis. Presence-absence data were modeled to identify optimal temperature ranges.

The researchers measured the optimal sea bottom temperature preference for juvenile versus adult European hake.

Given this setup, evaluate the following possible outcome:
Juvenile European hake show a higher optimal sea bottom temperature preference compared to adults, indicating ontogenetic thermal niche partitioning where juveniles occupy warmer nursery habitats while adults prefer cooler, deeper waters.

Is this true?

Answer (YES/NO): YES